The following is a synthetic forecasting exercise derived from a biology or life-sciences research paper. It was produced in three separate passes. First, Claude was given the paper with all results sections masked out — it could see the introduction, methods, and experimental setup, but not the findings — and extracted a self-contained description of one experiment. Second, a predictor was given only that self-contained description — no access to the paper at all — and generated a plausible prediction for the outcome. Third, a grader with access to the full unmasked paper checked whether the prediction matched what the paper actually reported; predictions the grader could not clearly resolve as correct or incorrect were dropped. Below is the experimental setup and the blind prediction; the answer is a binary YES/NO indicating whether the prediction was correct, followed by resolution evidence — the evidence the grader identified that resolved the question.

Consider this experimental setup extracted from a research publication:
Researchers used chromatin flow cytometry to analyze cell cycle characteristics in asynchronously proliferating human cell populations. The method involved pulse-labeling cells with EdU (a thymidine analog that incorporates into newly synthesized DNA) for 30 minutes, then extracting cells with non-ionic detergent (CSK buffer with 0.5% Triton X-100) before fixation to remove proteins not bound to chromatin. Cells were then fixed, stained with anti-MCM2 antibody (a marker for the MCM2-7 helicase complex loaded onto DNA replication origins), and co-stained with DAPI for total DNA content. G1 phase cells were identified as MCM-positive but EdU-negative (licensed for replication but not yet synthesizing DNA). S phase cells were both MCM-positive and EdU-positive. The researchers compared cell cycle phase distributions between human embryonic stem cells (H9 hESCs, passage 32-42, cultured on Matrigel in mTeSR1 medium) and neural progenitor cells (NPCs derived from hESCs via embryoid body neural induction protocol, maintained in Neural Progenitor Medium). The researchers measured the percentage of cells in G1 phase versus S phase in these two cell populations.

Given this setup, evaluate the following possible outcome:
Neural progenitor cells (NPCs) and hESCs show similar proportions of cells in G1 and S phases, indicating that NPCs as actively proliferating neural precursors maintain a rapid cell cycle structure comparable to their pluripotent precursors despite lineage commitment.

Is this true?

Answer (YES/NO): NO